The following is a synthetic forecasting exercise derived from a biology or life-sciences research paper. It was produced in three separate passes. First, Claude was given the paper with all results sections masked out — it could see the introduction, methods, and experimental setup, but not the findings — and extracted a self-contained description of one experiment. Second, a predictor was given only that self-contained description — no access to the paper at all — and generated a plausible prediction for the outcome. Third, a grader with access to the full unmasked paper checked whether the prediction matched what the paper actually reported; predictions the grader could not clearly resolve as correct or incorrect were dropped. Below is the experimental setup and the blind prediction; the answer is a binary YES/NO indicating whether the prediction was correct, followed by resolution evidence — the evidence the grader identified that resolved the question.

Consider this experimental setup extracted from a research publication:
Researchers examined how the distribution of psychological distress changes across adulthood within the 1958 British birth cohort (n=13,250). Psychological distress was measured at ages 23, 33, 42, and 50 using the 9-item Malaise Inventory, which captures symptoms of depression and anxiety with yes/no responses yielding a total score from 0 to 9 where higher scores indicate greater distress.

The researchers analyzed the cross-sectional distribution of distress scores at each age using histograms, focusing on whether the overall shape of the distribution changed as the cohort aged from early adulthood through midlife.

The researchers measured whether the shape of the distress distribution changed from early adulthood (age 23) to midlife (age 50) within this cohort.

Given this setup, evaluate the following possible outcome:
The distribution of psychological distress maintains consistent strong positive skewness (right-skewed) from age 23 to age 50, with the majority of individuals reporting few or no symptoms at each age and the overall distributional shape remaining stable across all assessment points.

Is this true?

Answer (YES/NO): NO